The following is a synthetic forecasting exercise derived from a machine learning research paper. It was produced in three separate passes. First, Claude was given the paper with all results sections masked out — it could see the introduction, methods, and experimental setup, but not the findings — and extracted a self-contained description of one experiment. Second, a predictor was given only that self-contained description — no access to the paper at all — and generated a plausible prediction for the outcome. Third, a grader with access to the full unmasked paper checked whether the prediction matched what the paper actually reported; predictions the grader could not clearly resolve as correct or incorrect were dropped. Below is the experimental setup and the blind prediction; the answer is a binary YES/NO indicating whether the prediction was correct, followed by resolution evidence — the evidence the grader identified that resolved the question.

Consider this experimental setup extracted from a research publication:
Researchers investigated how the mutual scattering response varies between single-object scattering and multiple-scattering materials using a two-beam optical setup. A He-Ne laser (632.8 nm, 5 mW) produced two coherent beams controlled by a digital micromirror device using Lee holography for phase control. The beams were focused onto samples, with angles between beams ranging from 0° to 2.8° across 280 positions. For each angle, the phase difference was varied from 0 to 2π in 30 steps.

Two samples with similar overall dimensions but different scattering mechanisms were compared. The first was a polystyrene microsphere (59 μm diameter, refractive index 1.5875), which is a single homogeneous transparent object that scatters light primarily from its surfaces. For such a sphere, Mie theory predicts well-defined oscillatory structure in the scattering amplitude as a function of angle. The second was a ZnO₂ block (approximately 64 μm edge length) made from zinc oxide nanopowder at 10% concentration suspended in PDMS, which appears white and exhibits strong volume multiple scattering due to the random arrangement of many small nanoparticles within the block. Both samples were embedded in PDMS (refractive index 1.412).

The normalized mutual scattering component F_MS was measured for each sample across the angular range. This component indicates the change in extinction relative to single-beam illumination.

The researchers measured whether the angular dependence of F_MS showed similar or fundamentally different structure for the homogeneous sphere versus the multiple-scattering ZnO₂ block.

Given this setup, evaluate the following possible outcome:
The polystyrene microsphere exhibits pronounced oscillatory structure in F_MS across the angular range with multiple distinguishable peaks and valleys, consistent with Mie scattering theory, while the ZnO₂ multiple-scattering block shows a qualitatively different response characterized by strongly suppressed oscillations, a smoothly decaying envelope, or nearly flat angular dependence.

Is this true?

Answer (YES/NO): NO